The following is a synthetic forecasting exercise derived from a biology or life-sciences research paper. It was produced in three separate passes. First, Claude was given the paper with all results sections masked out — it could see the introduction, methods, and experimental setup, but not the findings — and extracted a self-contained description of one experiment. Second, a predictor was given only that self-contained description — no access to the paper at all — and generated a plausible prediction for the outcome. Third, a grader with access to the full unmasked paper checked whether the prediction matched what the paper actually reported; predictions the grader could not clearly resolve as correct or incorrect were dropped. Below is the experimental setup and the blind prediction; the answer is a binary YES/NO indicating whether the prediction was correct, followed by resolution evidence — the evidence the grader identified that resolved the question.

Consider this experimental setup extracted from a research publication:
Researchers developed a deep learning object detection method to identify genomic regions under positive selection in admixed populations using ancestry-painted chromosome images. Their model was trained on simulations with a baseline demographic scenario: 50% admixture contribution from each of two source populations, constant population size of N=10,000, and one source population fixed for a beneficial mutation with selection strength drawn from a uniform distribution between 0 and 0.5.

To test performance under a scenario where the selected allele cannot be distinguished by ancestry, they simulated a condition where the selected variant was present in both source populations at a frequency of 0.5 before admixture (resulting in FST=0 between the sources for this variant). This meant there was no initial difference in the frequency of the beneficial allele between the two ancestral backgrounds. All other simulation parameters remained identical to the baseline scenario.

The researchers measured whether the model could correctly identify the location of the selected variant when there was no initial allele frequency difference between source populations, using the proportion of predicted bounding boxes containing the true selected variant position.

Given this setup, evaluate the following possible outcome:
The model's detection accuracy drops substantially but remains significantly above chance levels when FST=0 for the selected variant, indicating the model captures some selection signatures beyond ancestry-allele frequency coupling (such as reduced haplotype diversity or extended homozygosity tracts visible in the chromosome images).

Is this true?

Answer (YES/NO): NO